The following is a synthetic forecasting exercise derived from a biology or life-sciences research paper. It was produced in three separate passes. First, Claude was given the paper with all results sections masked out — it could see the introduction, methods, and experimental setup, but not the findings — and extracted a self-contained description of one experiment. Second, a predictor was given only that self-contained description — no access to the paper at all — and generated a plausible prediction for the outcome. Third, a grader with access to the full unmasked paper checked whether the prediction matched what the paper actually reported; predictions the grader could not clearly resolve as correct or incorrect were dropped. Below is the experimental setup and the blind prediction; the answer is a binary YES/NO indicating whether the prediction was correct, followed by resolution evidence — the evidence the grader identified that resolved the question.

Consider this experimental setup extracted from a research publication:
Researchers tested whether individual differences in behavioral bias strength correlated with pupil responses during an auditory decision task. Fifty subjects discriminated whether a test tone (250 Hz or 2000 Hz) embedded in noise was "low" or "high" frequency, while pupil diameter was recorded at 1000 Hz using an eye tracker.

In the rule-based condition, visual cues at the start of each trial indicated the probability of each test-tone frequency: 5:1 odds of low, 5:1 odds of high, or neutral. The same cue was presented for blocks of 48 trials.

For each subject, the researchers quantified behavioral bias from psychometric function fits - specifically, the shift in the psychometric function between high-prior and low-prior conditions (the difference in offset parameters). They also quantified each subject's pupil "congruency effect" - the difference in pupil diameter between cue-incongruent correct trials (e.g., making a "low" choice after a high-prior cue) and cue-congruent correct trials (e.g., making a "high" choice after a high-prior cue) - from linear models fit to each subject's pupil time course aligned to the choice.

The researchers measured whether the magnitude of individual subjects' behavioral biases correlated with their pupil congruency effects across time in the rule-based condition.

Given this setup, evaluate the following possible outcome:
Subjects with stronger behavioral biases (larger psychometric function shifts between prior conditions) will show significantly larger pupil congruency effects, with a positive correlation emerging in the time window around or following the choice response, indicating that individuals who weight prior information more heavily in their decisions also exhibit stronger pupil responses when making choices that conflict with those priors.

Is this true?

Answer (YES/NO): YES